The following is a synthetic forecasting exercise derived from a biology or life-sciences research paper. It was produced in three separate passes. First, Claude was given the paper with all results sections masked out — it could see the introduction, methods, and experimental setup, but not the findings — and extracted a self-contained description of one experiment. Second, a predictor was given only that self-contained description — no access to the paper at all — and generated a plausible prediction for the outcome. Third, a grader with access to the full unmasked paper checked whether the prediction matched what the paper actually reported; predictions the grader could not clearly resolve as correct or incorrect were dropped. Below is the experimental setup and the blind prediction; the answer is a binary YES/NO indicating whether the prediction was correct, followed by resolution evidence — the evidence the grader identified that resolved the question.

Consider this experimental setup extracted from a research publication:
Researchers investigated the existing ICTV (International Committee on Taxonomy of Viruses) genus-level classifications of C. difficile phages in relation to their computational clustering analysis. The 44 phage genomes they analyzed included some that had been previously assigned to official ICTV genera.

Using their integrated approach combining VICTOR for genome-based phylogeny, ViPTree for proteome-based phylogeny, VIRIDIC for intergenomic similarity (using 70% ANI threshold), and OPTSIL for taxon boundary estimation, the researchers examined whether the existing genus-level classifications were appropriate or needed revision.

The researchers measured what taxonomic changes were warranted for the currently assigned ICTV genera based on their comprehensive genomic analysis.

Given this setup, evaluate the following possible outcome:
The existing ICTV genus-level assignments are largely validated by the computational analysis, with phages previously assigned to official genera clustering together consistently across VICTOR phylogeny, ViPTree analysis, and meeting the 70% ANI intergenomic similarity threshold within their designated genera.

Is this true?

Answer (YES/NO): NO